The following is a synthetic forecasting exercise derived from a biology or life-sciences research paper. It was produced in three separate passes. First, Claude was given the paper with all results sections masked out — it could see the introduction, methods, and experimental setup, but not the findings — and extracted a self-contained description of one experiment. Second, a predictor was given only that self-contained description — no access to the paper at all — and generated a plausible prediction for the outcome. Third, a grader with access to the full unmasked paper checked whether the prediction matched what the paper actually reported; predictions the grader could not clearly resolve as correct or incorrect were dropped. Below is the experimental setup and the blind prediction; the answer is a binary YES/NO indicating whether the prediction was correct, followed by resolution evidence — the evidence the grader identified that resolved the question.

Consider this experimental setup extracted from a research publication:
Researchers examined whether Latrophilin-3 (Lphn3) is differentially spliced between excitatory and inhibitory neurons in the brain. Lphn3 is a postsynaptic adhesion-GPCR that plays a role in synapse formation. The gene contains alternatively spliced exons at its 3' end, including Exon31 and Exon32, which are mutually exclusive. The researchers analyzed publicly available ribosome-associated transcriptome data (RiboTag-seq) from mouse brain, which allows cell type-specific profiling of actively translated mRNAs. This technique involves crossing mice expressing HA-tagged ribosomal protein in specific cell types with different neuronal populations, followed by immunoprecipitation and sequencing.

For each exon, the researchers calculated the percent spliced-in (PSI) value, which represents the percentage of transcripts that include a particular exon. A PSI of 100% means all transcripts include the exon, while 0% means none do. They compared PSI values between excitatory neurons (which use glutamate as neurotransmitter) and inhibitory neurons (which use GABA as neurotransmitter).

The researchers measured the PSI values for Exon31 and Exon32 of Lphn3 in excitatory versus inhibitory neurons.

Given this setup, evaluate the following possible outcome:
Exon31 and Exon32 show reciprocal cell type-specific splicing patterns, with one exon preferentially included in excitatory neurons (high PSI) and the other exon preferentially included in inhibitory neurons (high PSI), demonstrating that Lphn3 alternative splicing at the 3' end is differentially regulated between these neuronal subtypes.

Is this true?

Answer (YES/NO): YES